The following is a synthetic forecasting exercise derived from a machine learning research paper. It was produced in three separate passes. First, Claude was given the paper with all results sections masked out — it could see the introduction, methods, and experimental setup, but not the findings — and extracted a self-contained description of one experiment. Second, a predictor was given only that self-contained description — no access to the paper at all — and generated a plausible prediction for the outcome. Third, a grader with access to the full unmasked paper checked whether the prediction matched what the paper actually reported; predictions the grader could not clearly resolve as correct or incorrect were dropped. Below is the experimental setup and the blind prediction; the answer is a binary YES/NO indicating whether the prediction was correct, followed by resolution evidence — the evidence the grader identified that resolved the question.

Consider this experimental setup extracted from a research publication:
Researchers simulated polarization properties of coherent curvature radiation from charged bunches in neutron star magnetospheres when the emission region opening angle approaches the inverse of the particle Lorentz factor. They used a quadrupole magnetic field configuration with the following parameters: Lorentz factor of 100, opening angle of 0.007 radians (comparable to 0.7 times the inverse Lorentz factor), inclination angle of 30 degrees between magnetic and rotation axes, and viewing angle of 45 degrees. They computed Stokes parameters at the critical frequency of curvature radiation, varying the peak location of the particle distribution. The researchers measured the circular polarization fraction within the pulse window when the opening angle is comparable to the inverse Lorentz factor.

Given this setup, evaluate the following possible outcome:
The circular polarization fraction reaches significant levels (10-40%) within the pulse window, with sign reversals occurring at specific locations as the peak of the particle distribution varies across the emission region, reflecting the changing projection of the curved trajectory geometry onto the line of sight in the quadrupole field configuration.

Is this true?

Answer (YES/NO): NO